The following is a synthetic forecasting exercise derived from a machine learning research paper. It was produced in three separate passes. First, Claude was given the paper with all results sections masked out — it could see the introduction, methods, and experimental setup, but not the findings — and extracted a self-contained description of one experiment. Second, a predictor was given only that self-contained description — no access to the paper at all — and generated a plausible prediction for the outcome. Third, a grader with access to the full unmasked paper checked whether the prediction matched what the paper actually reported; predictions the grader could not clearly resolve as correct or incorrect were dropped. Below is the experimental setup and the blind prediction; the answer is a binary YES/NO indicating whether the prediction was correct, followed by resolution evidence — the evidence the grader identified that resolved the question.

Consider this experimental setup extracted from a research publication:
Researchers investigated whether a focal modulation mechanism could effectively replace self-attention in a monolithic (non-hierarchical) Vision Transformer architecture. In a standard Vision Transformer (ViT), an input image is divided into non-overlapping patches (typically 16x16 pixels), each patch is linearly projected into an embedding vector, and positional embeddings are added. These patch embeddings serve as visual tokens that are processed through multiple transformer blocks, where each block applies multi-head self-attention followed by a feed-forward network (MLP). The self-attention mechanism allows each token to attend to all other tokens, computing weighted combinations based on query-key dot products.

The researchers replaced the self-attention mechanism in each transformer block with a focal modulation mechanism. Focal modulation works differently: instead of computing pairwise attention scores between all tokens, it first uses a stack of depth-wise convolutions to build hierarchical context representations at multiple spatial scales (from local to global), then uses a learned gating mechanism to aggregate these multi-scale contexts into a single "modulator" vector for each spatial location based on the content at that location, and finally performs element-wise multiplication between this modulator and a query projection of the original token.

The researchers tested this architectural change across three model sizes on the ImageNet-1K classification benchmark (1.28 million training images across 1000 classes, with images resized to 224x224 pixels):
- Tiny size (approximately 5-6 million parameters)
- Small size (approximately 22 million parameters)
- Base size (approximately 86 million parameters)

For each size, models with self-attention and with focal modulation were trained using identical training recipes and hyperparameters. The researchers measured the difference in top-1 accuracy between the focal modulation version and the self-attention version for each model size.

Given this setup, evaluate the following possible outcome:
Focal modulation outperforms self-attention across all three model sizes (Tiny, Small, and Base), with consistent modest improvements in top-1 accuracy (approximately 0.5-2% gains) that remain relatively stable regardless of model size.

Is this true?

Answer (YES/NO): NO